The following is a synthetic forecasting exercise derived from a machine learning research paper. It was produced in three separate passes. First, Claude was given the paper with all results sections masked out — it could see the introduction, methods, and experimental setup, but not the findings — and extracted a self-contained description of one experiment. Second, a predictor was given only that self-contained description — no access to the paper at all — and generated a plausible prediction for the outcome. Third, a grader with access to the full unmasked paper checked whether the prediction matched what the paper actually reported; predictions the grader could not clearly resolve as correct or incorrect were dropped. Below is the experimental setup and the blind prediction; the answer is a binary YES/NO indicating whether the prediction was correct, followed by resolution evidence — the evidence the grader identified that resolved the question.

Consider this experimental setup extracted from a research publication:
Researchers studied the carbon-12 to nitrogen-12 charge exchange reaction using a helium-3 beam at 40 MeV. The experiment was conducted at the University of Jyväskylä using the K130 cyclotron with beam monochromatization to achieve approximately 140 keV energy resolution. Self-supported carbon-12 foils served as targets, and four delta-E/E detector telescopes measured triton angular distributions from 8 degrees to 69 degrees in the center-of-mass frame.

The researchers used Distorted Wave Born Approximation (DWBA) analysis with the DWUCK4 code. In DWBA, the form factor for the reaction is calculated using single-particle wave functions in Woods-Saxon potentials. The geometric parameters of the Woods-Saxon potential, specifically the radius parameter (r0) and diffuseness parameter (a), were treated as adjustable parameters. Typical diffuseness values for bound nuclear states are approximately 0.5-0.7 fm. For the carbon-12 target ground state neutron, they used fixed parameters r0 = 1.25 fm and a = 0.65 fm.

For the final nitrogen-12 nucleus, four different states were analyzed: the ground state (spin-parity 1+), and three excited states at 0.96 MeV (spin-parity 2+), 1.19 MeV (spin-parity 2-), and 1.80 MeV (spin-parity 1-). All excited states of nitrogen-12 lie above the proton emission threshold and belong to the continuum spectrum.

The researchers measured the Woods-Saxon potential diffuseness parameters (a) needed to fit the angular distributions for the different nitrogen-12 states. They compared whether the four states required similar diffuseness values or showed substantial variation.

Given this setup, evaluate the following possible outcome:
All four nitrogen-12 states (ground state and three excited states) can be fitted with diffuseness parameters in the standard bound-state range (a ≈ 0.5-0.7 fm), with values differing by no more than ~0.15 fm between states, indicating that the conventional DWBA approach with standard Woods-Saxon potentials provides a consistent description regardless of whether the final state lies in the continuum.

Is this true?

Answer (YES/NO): NO